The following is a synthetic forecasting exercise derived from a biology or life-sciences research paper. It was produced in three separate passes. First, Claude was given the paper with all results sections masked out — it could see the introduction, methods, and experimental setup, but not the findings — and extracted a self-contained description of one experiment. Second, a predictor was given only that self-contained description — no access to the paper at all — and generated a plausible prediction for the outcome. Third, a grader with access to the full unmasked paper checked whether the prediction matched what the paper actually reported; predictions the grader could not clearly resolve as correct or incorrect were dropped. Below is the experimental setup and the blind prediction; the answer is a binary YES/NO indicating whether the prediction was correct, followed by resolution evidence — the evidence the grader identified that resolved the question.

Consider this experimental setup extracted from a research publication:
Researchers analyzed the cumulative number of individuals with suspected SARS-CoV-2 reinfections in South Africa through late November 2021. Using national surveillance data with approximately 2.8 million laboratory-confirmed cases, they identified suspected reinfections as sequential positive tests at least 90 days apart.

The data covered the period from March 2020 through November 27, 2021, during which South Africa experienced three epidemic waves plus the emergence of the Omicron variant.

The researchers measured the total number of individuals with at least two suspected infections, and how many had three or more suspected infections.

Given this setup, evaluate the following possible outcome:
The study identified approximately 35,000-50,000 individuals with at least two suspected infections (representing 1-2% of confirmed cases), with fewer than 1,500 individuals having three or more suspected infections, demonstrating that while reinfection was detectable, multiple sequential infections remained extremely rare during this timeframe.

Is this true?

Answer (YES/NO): YES